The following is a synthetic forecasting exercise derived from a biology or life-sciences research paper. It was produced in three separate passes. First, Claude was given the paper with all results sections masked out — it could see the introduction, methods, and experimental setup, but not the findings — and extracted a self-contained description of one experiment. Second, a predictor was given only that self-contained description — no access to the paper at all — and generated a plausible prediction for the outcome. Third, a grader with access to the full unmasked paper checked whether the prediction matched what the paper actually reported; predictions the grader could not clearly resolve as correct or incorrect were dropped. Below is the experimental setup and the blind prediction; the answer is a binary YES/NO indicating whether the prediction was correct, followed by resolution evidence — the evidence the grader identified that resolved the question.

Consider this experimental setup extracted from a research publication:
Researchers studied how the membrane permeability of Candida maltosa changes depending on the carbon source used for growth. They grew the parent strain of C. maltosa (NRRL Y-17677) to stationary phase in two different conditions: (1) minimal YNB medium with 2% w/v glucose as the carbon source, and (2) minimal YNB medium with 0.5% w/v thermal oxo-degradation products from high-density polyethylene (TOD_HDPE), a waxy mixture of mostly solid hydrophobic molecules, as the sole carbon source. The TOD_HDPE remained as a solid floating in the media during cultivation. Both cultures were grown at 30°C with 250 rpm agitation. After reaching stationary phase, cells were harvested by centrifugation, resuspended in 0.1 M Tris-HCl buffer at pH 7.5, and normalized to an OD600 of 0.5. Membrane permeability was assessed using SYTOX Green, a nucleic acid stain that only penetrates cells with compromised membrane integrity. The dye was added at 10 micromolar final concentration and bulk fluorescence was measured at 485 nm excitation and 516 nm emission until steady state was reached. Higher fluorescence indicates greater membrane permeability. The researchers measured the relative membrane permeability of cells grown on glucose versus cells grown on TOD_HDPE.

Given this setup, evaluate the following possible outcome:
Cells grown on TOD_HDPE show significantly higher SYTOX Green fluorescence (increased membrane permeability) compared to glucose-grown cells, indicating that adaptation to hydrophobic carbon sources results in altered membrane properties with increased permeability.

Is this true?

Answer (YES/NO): NO